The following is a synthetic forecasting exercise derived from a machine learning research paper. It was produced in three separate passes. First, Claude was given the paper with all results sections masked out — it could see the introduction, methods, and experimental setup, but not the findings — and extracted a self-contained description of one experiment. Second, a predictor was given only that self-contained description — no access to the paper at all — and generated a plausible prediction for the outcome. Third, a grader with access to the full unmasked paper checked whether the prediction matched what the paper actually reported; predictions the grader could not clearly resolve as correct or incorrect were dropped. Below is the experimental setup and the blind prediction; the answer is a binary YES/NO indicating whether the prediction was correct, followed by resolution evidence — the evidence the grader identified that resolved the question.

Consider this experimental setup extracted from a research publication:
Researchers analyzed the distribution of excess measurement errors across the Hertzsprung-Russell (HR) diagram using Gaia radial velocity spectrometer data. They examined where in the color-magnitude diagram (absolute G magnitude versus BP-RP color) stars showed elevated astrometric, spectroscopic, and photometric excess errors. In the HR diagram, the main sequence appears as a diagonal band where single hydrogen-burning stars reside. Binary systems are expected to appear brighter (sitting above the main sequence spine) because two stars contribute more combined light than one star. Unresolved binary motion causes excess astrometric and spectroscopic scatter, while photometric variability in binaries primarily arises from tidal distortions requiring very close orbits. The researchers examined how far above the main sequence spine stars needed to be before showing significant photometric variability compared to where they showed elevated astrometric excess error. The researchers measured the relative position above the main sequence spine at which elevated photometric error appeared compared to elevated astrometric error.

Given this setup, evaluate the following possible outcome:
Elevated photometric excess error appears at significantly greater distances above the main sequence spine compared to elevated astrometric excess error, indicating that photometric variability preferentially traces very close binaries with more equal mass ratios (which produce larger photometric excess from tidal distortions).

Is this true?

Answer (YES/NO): NO